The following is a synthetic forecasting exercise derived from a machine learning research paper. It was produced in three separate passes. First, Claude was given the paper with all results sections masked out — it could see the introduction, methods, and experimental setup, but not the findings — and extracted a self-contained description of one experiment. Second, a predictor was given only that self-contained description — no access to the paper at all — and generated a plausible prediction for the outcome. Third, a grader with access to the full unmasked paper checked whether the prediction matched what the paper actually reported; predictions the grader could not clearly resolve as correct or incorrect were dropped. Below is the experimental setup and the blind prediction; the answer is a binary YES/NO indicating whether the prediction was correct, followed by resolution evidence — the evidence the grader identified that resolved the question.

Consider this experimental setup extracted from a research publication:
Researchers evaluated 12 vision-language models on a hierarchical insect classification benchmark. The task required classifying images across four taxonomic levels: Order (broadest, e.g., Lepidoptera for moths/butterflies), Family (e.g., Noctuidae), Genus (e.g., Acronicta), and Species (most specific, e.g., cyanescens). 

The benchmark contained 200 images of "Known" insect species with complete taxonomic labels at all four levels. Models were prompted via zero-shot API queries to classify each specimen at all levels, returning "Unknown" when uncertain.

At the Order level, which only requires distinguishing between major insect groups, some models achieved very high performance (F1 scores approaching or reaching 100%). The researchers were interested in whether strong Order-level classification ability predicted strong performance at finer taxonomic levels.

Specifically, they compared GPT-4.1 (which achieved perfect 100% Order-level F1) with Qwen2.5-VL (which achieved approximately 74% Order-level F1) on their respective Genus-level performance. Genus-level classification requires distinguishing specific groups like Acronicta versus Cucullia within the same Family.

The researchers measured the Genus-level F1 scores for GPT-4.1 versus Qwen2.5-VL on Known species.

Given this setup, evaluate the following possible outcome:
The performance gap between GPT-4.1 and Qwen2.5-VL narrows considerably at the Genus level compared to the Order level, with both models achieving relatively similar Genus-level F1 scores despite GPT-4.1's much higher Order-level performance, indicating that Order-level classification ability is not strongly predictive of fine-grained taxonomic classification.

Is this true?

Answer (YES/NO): YES